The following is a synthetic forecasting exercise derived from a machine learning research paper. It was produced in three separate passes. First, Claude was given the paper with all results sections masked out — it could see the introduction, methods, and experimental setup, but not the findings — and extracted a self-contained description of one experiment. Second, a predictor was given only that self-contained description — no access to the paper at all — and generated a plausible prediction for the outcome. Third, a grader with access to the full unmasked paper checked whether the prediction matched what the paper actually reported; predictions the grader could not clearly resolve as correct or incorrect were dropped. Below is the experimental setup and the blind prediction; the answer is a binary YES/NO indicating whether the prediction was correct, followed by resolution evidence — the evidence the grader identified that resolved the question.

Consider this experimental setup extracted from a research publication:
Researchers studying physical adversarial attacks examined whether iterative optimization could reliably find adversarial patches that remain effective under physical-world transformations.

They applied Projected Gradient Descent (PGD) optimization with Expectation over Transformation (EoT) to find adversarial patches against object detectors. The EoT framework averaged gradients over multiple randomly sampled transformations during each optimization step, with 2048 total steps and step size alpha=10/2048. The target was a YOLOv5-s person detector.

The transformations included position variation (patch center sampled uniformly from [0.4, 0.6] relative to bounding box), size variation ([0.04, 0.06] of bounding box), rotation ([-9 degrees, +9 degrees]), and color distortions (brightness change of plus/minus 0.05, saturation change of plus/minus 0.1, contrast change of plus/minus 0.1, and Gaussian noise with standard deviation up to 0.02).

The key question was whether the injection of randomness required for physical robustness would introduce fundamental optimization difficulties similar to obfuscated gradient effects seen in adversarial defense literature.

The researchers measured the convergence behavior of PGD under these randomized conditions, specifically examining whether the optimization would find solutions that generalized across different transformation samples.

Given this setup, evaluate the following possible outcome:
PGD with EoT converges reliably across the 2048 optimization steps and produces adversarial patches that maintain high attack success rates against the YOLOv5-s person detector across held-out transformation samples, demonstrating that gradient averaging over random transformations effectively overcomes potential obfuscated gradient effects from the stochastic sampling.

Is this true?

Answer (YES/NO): NO